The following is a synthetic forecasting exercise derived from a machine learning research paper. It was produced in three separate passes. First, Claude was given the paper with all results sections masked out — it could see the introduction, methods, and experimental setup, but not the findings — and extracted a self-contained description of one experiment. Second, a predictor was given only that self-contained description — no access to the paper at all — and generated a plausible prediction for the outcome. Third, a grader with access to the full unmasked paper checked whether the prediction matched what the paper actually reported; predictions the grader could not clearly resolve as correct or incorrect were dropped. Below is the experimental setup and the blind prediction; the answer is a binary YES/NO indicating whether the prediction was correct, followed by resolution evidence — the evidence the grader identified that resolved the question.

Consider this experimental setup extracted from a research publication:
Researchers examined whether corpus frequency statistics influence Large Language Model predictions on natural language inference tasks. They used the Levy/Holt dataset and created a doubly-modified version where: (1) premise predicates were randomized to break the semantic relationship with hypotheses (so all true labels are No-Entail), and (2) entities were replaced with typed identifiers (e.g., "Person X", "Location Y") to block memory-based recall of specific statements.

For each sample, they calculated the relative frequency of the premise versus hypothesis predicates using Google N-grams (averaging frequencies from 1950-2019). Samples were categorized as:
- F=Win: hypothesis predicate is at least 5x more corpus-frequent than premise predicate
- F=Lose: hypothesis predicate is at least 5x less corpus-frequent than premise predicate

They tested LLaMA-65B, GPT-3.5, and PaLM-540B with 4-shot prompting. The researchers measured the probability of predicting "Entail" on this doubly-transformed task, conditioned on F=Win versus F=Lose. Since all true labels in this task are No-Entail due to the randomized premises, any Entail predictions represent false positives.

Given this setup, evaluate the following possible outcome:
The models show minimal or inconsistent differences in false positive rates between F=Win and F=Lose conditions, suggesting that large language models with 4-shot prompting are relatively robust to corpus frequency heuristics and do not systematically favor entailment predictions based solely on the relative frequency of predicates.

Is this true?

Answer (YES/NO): NO